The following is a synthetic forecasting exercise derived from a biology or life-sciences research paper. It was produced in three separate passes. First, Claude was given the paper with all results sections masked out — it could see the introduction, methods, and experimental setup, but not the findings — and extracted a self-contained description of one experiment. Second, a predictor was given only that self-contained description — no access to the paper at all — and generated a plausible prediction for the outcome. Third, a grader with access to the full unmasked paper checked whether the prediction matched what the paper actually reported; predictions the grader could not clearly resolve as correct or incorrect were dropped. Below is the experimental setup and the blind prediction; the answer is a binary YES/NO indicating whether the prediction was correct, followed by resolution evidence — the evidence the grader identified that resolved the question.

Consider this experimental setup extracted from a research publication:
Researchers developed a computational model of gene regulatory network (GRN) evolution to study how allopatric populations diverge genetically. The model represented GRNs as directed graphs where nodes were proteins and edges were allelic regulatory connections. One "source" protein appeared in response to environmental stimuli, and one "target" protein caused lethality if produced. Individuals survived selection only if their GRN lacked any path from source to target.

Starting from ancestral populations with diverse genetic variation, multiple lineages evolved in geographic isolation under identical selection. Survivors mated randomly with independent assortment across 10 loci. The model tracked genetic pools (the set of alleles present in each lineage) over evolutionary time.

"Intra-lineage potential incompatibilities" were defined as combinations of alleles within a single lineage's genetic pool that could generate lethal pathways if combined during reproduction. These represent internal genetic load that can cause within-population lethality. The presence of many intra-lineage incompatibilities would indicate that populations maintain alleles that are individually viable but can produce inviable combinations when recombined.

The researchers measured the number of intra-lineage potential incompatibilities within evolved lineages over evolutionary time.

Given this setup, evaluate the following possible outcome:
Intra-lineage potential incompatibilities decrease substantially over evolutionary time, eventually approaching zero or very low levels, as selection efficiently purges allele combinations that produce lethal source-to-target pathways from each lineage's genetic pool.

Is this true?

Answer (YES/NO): YES